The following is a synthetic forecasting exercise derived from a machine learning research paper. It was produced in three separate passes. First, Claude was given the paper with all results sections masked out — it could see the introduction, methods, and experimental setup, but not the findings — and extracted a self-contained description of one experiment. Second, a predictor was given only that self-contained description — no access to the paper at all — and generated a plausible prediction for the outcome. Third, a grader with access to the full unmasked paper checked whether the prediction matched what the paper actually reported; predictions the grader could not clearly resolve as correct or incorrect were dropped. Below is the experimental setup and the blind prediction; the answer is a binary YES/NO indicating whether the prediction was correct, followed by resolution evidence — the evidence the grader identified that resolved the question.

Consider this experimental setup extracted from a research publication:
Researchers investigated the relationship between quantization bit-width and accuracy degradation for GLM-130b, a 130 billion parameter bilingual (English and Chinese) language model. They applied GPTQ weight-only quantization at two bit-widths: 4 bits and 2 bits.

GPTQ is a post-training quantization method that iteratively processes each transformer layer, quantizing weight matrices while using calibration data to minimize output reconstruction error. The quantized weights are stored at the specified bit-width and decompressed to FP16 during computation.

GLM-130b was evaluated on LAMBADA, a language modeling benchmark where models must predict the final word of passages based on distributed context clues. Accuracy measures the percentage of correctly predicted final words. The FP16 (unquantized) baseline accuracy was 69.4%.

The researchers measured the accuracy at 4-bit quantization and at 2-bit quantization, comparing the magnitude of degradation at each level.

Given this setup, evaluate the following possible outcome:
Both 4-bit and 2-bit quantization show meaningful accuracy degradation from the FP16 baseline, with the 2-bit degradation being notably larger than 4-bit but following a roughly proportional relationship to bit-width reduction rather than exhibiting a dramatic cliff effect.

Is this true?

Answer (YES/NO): NO